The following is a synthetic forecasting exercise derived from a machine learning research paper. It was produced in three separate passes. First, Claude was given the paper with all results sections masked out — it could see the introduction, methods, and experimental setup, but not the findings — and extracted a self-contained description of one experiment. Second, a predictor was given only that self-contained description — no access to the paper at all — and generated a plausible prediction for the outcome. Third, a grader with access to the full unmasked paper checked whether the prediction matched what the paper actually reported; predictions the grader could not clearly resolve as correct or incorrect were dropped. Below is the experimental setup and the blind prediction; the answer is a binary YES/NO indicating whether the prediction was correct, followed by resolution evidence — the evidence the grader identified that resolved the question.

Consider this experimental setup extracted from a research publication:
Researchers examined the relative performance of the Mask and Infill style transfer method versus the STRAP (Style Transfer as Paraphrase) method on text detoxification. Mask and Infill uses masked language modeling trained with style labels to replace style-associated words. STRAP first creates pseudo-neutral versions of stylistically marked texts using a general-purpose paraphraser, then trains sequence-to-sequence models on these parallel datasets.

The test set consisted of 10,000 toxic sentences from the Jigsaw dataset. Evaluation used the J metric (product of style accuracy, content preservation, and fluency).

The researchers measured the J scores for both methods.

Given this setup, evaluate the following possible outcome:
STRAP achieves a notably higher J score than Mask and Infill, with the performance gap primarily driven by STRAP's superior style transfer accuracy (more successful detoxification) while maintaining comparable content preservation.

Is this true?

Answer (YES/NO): NO